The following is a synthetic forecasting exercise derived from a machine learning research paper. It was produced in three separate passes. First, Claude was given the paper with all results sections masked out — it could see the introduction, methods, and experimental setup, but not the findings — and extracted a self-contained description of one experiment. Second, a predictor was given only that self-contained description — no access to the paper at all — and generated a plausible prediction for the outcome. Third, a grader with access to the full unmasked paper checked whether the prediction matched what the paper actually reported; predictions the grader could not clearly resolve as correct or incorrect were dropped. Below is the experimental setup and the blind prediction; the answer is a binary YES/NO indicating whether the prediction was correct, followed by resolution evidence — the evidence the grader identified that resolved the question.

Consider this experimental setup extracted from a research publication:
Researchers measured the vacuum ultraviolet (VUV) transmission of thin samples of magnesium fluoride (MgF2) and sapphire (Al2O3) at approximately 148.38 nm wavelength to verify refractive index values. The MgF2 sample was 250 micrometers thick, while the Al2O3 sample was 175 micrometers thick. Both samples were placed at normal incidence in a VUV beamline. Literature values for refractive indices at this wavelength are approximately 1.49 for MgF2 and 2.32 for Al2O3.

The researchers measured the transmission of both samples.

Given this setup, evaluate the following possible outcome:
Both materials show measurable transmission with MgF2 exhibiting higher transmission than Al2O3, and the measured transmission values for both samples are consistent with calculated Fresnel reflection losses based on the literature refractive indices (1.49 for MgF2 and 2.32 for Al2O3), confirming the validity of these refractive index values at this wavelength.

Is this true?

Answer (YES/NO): YES